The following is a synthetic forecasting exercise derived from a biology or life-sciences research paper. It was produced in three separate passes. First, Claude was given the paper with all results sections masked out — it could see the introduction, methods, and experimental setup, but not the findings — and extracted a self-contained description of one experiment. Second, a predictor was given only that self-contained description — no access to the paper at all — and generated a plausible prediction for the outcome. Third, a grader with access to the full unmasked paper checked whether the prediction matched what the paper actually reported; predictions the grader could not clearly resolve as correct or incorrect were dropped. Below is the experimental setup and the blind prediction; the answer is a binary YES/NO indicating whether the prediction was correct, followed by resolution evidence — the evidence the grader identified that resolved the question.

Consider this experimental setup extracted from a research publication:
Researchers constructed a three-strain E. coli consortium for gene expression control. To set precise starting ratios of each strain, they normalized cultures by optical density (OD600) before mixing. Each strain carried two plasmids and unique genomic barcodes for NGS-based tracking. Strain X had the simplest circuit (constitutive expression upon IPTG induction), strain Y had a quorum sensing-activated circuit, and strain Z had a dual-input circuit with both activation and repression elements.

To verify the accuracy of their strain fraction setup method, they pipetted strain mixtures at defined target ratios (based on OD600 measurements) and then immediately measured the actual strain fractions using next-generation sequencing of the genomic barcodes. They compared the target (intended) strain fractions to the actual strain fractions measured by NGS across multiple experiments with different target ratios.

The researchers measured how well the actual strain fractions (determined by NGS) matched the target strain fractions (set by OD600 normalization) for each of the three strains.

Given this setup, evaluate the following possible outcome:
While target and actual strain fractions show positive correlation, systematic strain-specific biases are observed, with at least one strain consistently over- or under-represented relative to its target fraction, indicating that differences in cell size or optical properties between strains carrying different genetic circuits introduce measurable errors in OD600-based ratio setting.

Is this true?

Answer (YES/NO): YES